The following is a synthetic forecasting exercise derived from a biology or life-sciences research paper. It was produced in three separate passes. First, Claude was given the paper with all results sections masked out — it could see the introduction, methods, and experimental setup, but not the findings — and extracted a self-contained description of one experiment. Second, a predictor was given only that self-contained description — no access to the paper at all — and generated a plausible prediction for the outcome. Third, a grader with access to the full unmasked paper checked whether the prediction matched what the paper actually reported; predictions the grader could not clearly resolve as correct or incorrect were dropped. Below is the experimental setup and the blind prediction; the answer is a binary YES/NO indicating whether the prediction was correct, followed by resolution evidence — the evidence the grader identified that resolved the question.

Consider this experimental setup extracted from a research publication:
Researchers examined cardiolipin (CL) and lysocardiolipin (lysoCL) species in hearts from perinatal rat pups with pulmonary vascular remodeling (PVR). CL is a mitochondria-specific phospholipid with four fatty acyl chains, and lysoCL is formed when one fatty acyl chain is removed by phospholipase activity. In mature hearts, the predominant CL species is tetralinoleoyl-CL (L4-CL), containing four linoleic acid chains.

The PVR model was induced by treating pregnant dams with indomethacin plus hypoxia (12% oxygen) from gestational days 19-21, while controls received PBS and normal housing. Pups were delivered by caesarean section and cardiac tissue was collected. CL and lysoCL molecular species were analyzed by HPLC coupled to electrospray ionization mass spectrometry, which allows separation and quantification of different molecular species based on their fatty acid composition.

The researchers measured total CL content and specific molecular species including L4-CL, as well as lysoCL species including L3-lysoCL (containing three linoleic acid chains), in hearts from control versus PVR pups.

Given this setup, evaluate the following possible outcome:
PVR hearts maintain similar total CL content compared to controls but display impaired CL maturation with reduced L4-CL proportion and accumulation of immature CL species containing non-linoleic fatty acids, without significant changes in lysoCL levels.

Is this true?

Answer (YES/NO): NO